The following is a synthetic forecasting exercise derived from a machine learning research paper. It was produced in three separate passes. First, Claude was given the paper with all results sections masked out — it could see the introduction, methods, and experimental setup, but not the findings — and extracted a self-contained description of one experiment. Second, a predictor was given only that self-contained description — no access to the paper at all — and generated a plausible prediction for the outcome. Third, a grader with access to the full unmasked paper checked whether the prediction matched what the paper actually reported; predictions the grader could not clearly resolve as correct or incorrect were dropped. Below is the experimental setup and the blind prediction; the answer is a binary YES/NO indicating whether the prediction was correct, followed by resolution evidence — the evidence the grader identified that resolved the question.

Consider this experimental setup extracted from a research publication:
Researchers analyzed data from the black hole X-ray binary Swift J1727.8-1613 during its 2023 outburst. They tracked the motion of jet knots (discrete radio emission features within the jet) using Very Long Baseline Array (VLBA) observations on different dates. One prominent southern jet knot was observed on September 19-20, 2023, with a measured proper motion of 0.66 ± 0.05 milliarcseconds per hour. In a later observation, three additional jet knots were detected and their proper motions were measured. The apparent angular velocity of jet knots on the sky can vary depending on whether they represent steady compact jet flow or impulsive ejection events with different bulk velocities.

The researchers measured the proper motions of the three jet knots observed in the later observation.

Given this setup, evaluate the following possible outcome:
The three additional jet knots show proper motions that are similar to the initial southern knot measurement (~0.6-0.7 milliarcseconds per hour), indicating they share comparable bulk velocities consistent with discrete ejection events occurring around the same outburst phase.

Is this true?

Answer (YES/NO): NO